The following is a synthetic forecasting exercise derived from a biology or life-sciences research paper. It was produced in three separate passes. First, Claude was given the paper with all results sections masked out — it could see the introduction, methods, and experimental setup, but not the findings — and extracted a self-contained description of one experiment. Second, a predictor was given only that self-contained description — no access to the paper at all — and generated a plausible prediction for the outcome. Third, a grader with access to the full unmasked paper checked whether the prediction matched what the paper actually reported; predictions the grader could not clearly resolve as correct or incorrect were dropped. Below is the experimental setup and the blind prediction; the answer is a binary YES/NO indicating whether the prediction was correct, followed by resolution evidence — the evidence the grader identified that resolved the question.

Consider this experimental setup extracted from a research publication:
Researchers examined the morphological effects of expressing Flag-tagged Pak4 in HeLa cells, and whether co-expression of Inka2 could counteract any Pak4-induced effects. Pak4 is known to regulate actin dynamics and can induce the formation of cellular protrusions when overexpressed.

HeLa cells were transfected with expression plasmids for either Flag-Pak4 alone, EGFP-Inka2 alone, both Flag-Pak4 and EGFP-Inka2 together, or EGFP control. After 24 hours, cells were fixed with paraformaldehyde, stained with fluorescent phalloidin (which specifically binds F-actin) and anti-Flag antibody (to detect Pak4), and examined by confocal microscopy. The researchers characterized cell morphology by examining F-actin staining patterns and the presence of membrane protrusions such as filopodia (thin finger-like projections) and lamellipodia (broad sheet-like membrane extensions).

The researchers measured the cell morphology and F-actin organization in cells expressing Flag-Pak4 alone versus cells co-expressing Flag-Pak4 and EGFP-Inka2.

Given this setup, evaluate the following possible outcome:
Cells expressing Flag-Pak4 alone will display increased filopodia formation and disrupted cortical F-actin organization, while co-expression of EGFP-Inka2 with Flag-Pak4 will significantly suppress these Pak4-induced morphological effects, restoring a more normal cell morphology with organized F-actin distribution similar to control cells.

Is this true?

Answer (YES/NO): YES